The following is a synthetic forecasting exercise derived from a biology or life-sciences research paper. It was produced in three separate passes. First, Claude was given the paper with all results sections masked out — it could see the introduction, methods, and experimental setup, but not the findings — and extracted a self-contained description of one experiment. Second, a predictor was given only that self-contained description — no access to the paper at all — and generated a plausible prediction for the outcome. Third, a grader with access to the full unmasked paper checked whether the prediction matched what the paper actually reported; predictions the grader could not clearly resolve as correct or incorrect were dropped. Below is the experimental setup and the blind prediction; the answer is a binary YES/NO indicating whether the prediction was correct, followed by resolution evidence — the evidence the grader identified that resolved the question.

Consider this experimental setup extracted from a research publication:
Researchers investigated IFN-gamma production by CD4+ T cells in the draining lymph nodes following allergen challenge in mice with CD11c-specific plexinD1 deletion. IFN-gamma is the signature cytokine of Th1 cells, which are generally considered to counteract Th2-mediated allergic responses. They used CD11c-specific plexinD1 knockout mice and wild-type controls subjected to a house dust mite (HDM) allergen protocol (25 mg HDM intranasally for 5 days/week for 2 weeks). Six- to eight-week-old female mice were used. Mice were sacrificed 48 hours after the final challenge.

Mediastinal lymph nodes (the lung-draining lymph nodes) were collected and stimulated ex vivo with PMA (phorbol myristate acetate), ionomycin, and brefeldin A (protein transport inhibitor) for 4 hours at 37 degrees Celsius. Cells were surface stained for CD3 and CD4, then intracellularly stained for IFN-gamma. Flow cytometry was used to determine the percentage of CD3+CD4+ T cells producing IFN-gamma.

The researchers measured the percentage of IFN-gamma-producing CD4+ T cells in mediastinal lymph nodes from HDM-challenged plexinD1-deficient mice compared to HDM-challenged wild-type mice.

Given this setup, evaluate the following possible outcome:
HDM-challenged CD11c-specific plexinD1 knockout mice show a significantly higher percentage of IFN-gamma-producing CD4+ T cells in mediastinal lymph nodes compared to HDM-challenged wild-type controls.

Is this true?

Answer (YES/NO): NO